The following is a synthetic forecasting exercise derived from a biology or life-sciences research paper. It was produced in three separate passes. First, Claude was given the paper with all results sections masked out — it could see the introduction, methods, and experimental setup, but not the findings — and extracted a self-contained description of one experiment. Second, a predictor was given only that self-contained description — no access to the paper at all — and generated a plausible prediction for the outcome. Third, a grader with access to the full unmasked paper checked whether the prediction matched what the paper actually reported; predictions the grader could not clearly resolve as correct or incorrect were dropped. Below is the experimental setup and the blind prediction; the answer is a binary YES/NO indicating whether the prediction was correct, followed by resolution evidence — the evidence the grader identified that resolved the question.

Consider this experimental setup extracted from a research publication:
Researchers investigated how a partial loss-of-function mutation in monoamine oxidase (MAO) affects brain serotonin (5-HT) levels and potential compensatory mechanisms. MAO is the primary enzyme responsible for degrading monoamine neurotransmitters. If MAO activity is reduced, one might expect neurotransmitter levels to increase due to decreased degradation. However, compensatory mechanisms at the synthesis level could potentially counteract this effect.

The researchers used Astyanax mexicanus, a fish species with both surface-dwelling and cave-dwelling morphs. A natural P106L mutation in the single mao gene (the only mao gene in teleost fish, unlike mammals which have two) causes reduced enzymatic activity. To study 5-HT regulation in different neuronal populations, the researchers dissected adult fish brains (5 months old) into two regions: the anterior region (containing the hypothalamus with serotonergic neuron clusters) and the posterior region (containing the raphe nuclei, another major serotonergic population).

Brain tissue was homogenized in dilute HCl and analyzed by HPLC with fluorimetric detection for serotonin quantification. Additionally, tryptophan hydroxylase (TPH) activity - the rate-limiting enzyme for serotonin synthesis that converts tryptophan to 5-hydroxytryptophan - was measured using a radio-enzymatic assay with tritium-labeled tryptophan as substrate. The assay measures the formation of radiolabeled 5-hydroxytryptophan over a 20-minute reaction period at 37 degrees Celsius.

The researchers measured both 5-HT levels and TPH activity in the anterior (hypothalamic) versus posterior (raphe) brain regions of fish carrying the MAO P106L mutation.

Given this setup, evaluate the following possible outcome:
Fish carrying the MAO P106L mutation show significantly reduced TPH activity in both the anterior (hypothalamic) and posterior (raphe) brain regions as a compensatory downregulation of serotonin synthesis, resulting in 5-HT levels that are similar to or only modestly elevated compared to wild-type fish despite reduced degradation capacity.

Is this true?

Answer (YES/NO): YES